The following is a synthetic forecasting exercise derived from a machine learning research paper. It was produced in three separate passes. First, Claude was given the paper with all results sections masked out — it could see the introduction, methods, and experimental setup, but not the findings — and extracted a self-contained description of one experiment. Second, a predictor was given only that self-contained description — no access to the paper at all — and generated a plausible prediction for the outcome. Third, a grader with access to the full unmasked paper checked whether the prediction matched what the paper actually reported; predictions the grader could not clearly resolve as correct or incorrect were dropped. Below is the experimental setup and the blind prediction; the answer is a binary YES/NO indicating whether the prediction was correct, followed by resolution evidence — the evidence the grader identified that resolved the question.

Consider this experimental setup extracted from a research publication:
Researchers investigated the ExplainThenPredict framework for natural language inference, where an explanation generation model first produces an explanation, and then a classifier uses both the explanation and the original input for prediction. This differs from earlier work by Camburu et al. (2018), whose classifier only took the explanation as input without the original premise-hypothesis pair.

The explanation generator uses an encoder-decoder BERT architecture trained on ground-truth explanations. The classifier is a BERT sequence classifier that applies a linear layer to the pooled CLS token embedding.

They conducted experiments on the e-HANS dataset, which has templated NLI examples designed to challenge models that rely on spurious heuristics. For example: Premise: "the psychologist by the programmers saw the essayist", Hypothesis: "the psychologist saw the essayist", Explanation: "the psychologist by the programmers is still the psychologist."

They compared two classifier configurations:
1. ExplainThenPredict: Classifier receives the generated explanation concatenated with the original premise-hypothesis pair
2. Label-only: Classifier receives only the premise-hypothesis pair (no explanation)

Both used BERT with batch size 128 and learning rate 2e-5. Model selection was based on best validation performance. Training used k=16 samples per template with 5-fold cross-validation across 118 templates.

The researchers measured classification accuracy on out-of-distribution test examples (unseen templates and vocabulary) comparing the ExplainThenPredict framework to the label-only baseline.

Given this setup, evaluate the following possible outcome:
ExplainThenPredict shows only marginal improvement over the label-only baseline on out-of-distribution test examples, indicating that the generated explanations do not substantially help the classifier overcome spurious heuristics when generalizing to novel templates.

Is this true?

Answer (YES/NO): NO